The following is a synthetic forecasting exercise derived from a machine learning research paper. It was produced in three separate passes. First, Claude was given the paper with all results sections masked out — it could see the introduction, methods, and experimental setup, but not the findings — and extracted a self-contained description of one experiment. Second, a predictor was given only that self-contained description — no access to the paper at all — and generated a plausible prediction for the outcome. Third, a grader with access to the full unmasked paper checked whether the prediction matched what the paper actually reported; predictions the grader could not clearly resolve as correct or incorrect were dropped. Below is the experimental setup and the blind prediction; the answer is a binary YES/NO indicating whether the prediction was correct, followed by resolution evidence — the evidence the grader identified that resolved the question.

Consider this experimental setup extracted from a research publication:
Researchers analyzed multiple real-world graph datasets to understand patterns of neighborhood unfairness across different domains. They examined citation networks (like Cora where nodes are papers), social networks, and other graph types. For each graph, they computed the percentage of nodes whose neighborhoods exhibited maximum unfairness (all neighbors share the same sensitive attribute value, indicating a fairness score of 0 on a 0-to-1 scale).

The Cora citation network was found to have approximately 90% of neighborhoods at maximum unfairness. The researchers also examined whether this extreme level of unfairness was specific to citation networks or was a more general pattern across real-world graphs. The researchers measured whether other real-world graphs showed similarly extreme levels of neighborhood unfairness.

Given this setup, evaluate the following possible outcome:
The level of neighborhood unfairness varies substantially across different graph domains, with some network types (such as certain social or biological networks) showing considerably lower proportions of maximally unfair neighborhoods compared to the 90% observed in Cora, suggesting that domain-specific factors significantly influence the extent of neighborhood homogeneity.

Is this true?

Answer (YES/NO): NO